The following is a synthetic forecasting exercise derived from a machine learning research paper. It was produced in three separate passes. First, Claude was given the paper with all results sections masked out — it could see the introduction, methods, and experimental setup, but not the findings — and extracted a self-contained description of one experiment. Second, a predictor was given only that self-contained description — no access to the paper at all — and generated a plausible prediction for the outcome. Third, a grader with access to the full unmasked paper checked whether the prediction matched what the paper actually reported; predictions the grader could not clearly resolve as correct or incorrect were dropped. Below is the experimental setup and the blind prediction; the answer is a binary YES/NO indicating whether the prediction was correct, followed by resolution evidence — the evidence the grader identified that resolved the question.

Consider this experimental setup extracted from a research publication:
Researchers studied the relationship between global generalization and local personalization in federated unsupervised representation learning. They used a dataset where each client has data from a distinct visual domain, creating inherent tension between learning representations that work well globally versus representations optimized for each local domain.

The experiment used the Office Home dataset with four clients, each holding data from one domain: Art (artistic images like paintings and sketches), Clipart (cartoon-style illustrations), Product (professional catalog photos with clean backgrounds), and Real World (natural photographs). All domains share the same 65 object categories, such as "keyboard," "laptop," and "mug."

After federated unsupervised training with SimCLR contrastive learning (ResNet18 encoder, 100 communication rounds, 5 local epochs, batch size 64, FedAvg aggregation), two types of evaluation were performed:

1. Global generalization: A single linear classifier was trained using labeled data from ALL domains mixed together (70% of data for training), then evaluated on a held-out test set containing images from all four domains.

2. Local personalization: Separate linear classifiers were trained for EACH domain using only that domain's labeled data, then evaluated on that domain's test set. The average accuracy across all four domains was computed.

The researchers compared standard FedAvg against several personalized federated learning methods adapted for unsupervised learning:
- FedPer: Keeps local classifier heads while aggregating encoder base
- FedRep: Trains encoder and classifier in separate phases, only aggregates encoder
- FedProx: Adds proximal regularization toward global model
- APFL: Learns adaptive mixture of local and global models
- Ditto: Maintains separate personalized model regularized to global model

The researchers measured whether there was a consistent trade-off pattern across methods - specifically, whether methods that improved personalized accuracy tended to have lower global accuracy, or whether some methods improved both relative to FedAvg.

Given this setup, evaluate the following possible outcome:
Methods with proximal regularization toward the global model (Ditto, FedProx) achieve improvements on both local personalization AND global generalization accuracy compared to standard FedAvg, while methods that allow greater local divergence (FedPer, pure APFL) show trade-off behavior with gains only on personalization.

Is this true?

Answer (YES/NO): NO